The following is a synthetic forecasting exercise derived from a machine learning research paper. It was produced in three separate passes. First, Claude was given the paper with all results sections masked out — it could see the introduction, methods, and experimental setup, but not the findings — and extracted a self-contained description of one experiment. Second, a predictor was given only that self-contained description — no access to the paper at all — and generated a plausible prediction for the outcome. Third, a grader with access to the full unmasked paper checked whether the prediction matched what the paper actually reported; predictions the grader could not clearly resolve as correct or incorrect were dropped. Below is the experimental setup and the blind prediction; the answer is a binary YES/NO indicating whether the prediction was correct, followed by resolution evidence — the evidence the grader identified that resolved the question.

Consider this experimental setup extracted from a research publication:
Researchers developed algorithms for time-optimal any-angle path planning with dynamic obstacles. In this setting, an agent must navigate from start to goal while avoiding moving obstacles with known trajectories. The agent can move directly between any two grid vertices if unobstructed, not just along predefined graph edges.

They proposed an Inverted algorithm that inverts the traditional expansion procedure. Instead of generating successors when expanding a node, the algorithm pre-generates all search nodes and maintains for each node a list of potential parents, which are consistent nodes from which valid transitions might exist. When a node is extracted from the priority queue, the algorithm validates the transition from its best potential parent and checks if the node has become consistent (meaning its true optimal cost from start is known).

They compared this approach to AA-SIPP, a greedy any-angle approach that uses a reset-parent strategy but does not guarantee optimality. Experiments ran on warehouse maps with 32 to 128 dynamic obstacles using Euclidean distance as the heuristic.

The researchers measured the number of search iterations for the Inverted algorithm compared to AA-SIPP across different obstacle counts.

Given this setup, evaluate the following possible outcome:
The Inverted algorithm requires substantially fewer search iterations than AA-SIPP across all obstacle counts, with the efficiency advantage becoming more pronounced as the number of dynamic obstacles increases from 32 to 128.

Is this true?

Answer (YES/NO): NO